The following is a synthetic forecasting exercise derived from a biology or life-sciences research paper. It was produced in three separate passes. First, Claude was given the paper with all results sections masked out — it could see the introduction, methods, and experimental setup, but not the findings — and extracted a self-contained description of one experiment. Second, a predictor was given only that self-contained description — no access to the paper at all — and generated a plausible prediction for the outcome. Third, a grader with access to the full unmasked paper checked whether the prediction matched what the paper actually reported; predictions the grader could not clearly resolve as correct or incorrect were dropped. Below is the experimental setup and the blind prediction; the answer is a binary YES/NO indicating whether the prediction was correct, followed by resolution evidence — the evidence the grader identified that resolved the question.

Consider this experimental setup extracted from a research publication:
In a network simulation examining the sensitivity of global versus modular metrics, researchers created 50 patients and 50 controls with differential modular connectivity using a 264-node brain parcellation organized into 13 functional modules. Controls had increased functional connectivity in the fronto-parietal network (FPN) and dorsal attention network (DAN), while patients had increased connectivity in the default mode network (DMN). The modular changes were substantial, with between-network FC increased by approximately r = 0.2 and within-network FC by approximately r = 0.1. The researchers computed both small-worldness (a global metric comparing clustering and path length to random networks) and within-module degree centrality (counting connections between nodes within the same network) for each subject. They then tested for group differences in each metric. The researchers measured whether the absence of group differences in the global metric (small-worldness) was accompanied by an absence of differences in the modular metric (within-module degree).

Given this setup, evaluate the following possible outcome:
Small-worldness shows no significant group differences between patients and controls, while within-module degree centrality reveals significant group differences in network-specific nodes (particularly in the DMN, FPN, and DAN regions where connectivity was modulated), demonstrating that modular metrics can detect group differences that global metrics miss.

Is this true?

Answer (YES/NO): YES